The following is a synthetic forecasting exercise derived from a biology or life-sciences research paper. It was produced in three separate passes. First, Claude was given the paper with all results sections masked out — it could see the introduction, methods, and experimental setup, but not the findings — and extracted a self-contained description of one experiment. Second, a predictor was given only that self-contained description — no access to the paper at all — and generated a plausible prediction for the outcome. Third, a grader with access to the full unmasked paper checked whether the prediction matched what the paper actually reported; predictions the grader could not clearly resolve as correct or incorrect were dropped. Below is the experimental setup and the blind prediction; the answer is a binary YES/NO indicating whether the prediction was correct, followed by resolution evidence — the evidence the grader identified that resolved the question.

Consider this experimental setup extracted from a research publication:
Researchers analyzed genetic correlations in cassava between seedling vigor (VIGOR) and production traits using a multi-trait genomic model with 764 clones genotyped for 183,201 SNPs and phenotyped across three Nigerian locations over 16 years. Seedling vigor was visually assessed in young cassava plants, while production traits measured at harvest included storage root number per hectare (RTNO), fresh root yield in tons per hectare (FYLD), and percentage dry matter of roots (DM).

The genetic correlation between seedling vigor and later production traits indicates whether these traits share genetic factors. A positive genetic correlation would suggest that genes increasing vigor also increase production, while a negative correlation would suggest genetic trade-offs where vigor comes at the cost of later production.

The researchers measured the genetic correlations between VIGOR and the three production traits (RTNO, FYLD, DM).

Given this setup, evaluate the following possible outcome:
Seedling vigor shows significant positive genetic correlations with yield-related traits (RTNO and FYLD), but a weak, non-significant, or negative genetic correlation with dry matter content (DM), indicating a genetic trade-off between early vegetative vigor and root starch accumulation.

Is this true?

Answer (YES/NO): NO